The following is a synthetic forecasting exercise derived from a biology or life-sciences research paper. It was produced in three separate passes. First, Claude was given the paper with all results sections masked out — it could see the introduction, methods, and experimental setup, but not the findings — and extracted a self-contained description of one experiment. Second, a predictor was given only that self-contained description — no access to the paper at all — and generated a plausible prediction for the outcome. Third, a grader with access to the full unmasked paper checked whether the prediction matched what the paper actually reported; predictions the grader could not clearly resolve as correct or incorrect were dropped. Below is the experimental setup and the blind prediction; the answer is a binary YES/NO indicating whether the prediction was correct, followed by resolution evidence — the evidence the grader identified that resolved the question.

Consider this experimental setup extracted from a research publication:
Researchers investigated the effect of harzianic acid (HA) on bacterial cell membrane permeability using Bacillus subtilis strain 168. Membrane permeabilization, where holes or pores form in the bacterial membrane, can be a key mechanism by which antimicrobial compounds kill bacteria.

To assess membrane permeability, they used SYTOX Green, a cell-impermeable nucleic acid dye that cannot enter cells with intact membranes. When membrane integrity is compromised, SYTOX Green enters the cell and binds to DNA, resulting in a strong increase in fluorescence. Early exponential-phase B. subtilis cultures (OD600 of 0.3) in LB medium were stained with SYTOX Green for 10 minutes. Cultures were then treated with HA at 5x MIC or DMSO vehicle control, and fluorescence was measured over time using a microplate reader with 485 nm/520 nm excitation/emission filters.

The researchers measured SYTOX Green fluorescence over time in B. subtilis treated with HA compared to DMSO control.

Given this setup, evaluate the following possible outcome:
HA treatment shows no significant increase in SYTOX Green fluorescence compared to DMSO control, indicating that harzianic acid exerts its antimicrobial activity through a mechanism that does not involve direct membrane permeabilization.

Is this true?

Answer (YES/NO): NO